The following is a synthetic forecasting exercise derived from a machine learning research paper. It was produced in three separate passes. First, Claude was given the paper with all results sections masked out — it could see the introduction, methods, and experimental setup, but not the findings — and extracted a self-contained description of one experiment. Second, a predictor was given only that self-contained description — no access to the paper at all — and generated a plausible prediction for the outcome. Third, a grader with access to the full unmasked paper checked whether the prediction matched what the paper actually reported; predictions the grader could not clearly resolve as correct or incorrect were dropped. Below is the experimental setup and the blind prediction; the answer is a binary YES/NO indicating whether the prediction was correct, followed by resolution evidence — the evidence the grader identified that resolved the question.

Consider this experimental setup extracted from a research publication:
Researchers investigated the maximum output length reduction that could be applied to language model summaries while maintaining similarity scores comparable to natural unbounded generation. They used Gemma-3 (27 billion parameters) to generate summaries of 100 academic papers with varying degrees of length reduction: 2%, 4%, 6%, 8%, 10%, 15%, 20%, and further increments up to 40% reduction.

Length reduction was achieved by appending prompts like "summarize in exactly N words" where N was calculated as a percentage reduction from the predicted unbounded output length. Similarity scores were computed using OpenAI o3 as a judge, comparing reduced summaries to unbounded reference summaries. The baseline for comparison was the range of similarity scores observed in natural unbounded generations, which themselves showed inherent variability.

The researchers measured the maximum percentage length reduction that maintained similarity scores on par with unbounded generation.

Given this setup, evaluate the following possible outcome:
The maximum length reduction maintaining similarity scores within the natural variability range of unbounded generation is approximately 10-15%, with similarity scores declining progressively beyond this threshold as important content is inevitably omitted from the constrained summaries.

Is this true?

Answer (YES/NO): NO